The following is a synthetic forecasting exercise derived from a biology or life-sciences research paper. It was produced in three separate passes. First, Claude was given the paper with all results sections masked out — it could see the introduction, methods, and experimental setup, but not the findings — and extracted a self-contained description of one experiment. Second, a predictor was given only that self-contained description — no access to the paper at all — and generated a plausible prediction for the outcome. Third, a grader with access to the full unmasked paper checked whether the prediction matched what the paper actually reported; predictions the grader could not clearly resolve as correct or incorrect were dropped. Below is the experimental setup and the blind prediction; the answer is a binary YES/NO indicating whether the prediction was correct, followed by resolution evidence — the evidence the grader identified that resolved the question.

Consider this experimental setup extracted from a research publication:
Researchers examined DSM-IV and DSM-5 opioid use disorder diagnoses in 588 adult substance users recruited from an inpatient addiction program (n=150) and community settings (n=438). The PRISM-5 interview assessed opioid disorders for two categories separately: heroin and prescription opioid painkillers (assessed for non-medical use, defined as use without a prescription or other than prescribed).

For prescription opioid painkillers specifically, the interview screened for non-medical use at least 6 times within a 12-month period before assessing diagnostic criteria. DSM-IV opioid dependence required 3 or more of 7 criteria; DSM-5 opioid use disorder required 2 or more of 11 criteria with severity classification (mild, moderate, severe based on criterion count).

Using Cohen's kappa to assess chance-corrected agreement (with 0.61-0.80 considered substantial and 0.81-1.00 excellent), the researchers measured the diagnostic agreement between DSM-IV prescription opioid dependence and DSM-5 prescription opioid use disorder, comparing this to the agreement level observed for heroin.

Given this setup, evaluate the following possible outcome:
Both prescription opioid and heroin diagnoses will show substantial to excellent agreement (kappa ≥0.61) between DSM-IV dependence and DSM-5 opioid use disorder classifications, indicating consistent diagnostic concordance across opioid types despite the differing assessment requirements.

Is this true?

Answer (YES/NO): YES